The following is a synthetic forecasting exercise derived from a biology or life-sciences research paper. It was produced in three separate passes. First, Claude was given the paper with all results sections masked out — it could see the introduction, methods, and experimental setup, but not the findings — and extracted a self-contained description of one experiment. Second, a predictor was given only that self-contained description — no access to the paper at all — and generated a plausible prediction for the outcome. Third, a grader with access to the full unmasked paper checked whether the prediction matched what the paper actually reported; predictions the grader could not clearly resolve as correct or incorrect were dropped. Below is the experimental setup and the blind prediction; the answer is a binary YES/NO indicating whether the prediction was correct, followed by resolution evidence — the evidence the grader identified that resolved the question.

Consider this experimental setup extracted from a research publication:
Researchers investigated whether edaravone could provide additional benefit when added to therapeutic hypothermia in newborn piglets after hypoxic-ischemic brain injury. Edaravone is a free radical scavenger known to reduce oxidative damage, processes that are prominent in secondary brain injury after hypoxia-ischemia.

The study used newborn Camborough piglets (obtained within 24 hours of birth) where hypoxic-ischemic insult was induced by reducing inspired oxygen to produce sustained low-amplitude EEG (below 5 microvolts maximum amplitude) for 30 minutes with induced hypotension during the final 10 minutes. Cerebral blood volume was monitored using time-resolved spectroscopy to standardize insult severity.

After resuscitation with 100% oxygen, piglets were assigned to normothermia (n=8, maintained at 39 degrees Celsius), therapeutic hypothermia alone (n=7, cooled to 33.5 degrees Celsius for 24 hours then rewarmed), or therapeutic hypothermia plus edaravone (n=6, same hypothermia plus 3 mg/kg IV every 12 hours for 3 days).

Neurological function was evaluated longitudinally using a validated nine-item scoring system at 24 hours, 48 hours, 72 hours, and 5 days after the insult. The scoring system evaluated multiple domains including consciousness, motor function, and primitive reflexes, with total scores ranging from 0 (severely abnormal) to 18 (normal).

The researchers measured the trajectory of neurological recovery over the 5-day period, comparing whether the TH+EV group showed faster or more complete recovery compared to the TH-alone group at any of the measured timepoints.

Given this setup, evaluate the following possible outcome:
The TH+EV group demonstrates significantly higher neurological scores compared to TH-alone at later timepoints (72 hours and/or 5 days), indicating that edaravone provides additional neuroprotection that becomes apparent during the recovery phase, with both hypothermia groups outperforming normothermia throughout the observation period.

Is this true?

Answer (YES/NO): NO